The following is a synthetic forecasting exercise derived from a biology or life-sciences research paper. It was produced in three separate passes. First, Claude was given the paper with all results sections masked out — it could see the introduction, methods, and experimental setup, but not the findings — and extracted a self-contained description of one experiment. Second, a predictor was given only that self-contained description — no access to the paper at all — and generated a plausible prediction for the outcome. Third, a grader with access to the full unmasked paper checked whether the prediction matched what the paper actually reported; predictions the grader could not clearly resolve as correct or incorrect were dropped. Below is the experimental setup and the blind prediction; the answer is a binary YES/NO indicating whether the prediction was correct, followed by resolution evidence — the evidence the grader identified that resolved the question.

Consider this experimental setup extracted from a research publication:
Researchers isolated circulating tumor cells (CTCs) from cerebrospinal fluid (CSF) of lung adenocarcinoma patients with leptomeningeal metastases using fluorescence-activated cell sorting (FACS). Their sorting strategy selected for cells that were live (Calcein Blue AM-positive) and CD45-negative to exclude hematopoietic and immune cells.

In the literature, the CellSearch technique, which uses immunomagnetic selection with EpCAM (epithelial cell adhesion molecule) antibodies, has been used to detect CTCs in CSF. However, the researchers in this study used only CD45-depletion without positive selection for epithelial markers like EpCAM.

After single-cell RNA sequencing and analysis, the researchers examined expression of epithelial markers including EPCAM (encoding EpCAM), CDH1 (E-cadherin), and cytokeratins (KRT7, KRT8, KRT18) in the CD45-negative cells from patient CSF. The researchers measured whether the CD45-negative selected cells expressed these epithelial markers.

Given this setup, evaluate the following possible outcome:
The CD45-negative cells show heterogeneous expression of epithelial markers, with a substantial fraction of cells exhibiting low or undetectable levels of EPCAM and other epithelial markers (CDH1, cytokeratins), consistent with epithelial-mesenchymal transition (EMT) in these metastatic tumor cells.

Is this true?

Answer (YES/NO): NO